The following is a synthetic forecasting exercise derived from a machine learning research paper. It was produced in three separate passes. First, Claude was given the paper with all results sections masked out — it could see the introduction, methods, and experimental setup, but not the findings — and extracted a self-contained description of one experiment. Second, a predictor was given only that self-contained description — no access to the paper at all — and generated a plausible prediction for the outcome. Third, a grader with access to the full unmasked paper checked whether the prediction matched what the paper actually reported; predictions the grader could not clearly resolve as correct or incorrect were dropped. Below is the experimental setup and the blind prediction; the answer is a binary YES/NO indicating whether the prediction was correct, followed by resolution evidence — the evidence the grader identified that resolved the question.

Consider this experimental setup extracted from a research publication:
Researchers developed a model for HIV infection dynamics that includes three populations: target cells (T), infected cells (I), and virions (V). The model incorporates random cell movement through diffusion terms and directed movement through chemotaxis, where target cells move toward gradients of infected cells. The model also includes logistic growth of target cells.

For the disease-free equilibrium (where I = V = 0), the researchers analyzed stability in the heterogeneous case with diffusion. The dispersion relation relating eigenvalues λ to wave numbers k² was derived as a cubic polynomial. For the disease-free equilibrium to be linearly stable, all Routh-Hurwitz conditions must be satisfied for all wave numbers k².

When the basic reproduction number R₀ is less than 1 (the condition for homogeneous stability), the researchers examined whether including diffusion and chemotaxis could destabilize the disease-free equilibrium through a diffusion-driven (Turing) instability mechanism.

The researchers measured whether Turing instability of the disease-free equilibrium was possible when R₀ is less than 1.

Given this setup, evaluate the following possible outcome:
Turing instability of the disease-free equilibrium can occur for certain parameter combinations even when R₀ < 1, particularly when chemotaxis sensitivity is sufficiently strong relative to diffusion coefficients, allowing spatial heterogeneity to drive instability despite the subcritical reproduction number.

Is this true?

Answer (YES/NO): NO